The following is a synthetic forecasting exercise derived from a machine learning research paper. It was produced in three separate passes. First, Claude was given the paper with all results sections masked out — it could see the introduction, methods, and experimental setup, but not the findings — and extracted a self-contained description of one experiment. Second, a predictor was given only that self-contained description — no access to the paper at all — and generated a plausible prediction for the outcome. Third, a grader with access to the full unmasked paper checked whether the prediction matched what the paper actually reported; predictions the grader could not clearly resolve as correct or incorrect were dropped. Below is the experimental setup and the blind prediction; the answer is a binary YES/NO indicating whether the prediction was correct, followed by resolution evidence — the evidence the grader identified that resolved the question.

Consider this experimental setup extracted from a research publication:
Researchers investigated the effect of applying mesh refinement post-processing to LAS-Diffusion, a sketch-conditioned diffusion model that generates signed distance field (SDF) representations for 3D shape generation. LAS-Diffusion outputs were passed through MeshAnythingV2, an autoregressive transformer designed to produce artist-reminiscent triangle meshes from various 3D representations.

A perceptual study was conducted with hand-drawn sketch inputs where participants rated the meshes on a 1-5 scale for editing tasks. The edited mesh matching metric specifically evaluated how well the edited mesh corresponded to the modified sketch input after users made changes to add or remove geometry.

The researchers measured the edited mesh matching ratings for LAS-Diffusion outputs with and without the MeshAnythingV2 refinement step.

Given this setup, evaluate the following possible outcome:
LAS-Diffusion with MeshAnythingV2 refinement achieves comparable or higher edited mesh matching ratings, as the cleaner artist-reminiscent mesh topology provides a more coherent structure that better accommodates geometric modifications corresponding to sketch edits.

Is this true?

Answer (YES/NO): NO